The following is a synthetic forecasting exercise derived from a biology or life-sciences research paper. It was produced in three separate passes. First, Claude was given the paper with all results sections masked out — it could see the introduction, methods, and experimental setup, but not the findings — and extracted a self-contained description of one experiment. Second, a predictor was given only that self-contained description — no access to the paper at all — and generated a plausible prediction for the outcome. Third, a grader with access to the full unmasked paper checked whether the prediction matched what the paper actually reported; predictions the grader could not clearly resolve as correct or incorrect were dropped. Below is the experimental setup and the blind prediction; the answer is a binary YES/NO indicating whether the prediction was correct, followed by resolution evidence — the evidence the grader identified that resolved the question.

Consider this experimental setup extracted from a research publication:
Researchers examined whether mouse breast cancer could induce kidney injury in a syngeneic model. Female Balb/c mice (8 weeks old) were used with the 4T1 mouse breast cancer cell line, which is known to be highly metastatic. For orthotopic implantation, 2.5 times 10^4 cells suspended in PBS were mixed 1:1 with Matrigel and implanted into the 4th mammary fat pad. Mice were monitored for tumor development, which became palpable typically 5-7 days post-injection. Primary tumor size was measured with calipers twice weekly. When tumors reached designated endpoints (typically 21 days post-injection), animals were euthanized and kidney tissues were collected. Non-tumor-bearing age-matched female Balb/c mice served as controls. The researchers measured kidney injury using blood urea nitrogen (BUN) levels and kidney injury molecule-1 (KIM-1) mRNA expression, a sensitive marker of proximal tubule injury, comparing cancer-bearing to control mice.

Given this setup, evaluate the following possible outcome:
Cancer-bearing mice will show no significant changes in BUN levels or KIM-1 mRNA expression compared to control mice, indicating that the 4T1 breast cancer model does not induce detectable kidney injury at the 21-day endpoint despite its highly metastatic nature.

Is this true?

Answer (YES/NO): NO